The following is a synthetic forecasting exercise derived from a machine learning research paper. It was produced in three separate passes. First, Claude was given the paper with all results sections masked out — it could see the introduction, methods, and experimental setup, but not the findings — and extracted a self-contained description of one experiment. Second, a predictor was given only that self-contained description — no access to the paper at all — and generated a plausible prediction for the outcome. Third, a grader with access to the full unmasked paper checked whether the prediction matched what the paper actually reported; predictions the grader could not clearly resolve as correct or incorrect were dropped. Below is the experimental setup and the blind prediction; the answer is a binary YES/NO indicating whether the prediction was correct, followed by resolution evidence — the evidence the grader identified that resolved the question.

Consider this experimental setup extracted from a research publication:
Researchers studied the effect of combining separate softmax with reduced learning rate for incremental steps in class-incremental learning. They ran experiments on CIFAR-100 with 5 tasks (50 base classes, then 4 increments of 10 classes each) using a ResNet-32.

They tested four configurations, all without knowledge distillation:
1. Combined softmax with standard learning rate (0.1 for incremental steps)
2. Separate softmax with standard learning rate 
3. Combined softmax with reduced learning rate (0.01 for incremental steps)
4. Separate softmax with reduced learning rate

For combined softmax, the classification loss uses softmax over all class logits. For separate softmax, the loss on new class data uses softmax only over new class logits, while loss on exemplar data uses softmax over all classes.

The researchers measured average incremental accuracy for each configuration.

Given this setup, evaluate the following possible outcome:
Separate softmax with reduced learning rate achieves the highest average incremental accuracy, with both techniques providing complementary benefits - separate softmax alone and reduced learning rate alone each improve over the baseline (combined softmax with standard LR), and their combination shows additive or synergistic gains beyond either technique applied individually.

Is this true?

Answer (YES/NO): YES